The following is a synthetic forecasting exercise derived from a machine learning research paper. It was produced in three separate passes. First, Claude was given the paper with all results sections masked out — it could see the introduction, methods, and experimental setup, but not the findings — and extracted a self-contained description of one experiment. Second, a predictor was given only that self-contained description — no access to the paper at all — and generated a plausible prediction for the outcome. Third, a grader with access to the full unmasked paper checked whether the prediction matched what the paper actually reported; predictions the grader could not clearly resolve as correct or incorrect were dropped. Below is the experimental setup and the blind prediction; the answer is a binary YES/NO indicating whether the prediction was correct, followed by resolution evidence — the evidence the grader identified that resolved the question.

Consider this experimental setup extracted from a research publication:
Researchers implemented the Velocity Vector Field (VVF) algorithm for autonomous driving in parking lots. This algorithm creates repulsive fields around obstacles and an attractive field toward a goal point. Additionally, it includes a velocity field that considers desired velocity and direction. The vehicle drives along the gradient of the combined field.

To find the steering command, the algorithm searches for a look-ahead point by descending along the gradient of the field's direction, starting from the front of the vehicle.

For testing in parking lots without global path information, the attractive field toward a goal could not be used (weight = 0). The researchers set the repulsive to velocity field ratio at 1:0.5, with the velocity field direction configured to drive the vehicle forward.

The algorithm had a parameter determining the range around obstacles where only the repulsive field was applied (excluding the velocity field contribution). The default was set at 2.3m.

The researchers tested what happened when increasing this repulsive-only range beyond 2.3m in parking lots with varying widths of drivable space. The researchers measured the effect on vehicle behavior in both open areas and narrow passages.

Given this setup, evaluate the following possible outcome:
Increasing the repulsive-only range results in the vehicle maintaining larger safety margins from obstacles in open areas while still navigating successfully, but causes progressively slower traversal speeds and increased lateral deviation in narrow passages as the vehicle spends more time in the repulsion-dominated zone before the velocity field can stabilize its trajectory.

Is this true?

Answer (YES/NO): NO